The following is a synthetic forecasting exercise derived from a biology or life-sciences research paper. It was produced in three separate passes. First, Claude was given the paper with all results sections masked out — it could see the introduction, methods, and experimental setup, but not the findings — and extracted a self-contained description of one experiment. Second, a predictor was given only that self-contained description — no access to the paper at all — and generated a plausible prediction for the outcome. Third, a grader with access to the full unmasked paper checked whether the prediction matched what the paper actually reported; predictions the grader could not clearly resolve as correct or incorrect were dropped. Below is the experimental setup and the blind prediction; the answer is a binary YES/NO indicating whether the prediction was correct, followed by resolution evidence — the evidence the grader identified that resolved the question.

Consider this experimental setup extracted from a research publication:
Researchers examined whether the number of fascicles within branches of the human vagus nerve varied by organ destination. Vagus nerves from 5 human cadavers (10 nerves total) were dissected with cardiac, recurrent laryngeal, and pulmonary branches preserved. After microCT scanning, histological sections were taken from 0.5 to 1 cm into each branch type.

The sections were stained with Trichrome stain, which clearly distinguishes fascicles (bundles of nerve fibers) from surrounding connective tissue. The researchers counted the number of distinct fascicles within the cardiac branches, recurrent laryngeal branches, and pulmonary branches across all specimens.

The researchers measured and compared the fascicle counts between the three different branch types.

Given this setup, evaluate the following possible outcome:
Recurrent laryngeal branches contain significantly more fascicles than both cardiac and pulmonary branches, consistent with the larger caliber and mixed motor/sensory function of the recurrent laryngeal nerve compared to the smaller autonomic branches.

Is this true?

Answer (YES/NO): NO